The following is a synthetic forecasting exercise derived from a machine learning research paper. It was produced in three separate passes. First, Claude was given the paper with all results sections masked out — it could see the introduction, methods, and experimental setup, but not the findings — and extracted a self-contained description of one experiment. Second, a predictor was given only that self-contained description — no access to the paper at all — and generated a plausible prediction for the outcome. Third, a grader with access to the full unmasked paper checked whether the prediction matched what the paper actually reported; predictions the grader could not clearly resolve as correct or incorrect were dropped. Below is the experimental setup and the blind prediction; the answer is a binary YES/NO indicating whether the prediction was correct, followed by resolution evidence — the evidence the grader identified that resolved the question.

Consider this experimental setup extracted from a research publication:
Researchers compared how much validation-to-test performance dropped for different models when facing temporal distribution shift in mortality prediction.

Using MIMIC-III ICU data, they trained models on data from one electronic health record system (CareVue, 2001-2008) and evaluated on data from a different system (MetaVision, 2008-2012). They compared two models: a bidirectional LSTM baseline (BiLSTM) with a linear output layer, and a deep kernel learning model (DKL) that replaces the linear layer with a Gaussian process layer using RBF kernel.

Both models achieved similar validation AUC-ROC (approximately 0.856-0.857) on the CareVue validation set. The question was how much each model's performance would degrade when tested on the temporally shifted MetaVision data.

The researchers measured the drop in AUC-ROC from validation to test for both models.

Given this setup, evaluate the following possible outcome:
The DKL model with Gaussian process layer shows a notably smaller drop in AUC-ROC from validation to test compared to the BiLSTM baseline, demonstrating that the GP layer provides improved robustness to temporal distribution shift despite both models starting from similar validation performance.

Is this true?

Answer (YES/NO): NO